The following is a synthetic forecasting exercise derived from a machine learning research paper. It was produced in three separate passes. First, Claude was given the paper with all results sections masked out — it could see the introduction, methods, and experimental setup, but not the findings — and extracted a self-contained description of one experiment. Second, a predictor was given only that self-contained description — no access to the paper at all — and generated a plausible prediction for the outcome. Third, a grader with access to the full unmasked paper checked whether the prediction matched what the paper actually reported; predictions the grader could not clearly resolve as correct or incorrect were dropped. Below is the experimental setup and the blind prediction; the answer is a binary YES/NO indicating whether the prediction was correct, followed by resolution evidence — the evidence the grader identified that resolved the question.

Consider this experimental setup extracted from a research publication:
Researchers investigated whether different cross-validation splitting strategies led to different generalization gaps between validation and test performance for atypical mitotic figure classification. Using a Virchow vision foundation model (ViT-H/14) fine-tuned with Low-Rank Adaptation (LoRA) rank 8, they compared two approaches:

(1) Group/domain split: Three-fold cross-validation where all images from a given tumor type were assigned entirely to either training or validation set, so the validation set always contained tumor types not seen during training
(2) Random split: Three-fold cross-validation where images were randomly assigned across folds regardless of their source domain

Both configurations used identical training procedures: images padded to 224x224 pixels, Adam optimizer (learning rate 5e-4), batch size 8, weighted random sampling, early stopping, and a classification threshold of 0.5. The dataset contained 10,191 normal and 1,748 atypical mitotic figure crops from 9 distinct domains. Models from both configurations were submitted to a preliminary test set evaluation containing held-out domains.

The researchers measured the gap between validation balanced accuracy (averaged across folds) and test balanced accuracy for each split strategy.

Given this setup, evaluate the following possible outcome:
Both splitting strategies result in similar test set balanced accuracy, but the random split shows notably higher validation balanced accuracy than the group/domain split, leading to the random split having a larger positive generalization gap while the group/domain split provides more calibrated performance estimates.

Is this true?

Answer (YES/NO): YES